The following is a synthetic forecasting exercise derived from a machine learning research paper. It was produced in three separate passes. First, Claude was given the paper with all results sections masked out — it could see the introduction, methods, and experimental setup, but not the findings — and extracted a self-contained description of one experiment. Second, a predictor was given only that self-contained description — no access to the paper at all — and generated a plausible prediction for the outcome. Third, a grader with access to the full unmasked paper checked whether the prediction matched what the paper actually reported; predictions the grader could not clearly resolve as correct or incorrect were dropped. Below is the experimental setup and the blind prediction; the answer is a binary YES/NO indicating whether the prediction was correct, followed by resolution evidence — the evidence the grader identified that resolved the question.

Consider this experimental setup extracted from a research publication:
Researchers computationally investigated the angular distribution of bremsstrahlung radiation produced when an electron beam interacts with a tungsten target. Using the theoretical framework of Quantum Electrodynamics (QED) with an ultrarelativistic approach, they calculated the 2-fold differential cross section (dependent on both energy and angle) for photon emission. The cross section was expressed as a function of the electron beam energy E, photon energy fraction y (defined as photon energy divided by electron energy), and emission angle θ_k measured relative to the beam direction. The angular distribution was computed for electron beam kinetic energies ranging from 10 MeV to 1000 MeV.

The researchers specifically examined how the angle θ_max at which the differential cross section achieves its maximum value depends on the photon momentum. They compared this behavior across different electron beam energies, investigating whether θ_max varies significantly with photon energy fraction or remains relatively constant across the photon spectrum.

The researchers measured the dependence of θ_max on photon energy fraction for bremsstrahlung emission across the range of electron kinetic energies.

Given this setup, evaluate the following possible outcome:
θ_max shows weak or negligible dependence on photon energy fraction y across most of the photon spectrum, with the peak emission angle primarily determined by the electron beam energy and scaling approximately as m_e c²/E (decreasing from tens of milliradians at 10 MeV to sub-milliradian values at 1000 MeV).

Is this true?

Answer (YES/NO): YES